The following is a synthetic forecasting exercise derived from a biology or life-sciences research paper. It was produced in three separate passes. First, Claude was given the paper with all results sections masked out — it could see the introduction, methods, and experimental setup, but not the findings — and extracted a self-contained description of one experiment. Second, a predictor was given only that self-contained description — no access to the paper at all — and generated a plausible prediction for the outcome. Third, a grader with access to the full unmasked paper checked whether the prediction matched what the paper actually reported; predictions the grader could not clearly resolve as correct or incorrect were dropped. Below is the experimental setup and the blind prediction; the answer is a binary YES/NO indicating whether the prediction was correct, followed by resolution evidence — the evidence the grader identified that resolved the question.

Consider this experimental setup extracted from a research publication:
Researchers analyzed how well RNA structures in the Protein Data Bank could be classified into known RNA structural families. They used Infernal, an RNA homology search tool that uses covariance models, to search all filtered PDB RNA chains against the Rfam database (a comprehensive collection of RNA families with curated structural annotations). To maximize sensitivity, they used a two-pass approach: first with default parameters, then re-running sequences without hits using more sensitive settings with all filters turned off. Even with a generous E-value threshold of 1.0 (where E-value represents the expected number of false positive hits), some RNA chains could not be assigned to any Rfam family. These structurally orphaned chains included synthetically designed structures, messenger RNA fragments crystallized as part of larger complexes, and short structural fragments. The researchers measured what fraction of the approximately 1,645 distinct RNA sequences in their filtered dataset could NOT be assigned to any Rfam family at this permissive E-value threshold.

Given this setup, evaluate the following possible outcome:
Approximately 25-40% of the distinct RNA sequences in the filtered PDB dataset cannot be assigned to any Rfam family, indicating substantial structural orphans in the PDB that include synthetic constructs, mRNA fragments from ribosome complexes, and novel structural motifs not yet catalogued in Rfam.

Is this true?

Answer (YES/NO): NO